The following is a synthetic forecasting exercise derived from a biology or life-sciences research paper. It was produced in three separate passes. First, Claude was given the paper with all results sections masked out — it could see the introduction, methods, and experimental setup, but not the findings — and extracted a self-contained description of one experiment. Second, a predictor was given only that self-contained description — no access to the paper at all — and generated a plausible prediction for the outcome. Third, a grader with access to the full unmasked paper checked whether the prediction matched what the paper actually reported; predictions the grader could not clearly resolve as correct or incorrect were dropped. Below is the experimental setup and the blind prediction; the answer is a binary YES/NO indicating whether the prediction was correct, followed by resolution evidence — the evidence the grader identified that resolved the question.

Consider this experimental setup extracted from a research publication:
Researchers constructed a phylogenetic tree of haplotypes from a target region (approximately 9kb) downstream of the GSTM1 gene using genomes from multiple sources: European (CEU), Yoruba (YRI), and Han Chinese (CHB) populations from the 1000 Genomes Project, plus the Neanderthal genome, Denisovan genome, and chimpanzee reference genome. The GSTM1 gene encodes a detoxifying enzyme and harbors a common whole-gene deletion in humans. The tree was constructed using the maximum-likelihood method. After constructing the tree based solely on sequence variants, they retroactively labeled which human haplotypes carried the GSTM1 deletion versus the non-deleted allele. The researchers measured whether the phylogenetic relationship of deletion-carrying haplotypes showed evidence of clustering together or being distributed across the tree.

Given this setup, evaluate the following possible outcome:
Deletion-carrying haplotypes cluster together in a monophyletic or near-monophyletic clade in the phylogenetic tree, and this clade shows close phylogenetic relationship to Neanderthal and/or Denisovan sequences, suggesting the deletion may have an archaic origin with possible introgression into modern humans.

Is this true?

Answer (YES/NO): NO